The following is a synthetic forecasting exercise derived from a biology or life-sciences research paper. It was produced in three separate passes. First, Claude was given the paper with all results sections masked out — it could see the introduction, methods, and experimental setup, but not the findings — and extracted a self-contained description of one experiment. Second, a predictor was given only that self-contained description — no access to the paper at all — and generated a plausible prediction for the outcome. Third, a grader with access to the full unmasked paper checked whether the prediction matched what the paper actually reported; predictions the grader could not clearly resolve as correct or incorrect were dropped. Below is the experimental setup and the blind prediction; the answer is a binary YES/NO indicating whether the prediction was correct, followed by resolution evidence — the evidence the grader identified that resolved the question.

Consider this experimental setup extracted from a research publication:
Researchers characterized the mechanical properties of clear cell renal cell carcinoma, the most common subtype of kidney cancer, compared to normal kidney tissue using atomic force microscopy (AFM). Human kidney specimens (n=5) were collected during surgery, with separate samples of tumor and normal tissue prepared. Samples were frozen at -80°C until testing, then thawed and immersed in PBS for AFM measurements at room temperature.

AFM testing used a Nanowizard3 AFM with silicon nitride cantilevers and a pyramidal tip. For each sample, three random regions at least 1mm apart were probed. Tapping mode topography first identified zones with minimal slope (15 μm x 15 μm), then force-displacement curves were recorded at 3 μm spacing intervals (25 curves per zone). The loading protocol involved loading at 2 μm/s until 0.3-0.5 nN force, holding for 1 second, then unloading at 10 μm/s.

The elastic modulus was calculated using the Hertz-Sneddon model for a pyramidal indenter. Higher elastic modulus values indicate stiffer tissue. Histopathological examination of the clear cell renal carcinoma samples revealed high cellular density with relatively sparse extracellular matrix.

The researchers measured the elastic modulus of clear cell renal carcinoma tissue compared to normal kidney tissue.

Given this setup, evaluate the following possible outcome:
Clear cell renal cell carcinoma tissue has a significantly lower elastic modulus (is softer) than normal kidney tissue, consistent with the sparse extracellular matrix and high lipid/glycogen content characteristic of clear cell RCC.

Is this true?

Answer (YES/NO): YES